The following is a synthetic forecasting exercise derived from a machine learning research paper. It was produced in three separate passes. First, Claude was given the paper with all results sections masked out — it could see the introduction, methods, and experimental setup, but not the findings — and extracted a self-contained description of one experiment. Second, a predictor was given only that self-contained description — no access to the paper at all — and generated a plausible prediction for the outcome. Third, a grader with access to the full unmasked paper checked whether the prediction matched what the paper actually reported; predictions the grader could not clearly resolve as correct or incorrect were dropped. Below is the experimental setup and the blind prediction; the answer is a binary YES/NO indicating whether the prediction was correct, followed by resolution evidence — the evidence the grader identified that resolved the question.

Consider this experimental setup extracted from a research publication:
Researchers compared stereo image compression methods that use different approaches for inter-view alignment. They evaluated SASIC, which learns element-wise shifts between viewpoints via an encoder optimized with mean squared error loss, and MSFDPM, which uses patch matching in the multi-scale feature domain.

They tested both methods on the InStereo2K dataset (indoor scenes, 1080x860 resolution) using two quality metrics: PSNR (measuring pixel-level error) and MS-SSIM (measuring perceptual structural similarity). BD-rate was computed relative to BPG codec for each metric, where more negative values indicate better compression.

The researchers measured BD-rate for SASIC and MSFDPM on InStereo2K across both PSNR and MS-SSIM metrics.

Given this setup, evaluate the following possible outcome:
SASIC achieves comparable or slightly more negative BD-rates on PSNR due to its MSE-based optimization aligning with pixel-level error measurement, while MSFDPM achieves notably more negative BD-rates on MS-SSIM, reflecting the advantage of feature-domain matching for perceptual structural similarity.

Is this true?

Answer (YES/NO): NO